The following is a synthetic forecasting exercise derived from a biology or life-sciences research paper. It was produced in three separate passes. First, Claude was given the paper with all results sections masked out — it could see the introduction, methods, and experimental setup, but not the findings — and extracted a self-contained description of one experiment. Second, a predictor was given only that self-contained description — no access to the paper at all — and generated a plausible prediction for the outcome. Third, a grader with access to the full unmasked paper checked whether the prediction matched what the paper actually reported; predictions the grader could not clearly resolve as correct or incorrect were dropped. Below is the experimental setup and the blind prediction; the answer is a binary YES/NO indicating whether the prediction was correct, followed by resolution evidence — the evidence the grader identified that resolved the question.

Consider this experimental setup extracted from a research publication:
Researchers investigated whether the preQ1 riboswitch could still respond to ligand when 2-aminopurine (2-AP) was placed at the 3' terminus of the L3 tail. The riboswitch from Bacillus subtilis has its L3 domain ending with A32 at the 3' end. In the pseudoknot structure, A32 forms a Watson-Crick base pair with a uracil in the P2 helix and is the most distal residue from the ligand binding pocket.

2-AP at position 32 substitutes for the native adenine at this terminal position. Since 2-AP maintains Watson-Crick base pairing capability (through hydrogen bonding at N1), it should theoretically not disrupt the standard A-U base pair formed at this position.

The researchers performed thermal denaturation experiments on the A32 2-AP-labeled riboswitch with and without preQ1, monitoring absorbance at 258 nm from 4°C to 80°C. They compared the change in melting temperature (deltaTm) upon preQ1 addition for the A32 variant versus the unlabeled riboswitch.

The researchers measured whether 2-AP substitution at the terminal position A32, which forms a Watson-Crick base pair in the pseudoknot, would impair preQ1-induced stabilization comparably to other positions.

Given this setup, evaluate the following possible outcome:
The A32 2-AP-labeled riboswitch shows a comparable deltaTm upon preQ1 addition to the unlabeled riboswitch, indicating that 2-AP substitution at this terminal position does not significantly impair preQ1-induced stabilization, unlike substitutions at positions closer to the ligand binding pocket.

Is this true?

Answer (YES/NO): NO